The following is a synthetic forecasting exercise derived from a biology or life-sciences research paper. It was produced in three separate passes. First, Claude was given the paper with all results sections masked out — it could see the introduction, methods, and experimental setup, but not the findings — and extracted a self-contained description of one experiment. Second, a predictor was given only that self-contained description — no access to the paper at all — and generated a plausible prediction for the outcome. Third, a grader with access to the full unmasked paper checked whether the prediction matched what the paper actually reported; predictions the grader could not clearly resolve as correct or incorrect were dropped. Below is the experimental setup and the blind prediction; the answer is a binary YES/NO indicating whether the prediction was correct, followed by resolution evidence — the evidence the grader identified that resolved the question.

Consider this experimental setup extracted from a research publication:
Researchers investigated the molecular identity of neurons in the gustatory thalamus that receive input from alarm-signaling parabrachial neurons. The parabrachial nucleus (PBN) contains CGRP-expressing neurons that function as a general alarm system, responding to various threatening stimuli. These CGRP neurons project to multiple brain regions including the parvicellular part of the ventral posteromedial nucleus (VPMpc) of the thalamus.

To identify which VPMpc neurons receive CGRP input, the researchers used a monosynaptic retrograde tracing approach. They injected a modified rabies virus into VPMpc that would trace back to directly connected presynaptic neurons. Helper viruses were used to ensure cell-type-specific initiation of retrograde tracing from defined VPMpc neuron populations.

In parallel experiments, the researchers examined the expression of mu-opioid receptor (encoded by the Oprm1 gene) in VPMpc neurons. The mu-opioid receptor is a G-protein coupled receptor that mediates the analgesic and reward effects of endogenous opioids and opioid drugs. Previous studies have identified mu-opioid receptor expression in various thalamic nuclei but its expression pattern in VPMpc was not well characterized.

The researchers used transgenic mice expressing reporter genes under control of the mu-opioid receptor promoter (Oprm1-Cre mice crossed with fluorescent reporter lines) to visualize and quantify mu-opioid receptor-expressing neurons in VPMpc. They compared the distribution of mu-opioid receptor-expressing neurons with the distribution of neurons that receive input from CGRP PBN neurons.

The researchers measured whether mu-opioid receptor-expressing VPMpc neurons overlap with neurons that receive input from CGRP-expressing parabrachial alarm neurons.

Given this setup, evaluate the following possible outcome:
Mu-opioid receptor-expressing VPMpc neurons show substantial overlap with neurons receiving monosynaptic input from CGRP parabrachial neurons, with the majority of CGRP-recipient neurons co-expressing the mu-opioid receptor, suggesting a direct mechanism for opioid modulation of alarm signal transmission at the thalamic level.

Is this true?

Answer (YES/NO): YES